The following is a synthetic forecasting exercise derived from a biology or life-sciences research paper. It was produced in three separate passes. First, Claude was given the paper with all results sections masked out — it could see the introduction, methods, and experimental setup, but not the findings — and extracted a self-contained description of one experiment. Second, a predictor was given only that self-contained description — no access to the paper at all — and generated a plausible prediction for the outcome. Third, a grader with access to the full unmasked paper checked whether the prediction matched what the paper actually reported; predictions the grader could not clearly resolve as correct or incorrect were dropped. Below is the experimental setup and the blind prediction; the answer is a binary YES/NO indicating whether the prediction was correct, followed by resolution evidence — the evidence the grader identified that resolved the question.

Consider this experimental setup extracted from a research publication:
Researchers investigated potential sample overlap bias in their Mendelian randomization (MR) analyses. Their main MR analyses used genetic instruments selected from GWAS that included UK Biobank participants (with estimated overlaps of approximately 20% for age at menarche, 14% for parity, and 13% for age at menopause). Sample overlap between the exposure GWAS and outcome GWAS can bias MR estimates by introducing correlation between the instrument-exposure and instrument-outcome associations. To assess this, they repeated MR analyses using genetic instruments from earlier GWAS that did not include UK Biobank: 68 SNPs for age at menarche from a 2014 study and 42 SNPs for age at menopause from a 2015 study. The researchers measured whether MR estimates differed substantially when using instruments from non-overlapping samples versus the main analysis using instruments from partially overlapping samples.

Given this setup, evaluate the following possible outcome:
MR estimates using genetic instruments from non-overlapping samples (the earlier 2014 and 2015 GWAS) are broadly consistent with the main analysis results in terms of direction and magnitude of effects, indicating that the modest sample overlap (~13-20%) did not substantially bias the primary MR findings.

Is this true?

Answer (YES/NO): YES